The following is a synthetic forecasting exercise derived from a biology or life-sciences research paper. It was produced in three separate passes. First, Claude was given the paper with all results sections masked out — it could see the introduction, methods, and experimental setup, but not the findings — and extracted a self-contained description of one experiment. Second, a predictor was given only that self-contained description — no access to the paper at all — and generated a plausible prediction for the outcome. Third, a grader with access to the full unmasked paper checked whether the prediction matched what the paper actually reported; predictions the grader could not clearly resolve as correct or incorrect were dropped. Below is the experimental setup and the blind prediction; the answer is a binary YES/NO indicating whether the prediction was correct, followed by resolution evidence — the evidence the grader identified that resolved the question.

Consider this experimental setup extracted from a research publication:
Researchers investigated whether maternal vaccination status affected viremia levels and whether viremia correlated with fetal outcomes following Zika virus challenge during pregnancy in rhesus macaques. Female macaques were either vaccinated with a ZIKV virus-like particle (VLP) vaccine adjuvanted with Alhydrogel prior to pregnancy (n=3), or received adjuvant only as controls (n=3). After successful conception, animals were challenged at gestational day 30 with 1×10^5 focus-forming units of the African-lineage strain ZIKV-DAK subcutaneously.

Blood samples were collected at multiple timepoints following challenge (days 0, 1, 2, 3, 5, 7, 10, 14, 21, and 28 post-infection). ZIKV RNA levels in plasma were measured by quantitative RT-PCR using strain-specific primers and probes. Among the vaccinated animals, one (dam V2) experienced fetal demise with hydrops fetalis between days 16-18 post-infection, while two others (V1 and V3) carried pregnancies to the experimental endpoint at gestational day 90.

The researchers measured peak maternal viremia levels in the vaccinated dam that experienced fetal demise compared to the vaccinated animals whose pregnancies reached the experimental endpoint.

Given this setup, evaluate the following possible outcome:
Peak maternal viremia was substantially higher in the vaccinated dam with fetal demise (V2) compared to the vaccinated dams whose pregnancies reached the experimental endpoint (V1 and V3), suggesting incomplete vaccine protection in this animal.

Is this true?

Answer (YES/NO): YES